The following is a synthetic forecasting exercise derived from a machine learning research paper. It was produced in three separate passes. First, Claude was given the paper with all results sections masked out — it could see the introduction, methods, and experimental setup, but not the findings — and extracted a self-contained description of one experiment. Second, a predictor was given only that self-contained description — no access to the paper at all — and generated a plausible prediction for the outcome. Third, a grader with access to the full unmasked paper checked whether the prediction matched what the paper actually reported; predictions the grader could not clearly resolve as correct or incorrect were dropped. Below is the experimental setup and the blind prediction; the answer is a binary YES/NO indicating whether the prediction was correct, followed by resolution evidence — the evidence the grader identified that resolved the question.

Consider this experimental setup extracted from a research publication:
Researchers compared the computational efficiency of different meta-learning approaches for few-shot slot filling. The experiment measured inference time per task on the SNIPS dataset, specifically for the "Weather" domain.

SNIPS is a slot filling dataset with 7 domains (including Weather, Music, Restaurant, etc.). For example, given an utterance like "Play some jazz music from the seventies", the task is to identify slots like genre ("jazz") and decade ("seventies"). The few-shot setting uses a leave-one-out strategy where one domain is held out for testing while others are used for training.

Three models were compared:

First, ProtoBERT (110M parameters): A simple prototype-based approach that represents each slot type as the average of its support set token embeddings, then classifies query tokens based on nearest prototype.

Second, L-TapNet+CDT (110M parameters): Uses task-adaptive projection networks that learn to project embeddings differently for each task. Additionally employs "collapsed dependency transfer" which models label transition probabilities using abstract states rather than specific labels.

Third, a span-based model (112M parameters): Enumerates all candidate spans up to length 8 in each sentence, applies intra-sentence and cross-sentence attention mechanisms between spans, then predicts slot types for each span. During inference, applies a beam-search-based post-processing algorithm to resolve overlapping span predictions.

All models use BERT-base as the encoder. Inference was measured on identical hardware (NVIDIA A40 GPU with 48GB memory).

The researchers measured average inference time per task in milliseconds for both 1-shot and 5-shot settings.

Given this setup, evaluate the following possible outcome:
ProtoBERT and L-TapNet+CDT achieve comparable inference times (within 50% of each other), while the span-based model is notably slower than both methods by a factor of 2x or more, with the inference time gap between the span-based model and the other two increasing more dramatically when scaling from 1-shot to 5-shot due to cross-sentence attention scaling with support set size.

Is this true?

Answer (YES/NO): NO